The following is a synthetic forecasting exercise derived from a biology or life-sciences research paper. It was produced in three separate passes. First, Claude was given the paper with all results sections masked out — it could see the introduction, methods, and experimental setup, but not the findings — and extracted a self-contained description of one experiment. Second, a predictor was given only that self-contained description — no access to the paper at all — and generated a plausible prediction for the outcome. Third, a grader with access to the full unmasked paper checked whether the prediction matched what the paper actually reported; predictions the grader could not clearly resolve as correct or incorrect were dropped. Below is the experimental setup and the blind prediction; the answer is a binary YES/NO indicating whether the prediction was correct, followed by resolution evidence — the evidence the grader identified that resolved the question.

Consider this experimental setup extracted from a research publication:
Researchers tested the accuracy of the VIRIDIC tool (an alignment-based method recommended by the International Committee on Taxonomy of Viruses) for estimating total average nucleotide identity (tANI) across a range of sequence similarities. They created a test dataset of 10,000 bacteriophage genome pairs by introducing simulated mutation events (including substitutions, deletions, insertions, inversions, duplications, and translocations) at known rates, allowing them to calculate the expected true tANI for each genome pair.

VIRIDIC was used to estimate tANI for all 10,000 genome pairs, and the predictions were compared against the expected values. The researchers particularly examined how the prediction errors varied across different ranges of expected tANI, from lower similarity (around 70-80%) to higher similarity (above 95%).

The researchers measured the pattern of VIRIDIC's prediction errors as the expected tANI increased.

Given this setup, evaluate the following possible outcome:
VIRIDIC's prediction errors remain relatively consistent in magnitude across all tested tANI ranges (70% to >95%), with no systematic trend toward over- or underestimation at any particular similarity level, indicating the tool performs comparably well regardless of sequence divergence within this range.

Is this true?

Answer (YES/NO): NO